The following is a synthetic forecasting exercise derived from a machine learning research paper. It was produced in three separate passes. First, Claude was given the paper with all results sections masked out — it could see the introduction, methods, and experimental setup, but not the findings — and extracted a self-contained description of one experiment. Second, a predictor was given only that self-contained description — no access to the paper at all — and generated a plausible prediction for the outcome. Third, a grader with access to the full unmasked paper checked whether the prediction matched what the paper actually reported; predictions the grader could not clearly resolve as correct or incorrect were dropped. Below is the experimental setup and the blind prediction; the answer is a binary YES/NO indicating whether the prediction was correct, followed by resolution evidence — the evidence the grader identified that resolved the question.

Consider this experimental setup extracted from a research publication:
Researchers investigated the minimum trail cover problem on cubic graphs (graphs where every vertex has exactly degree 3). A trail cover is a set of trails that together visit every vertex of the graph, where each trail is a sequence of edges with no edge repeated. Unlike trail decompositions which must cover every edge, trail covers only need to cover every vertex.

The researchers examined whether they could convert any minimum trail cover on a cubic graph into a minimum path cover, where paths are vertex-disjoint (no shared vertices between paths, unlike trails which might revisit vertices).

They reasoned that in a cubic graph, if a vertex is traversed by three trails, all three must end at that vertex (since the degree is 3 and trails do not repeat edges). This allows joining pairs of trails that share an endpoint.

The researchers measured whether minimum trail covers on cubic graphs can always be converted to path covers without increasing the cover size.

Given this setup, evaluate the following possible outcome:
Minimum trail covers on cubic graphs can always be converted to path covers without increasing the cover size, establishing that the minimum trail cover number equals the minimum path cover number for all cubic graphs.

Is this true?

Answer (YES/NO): YES